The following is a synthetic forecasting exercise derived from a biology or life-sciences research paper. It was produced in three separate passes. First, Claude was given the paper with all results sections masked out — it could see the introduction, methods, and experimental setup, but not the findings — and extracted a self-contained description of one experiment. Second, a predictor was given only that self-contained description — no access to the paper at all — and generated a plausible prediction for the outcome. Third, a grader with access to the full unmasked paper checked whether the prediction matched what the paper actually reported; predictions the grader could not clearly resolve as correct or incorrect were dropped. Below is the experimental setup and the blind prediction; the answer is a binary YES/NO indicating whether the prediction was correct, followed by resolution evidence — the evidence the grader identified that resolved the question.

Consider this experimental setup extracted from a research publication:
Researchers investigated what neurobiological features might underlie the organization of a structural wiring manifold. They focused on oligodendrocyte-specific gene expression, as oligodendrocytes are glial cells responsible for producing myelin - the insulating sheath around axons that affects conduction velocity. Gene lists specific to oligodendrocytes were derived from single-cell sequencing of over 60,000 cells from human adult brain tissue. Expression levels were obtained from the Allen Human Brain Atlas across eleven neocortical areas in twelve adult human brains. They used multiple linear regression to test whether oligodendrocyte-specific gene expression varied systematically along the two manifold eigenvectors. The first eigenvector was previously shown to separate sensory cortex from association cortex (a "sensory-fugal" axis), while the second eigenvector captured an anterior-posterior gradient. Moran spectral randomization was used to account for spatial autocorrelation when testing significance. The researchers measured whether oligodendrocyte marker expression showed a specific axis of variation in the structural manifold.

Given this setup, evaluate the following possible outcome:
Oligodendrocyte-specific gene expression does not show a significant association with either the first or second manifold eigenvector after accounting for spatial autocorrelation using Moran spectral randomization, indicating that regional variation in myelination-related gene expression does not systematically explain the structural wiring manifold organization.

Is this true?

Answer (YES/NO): YES